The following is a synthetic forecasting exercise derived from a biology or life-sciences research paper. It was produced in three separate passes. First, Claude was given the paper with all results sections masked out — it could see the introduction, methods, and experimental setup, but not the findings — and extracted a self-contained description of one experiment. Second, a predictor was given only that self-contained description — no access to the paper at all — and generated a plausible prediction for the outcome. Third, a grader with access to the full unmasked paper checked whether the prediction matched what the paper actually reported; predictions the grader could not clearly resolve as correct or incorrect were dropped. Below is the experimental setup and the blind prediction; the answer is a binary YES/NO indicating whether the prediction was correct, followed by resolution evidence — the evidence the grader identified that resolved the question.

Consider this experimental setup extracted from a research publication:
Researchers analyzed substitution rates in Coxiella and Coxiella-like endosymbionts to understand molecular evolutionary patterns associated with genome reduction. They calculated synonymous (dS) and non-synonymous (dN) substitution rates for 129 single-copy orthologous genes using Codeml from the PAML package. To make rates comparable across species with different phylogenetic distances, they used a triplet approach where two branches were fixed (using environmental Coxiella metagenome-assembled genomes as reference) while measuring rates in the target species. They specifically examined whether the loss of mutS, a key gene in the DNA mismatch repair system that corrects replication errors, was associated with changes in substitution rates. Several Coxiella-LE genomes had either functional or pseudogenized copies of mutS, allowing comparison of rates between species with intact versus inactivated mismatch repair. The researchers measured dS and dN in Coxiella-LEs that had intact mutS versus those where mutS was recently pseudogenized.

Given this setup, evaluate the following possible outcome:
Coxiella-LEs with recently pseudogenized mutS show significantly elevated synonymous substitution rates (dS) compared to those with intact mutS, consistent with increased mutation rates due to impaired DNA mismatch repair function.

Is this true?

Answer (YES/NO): NO